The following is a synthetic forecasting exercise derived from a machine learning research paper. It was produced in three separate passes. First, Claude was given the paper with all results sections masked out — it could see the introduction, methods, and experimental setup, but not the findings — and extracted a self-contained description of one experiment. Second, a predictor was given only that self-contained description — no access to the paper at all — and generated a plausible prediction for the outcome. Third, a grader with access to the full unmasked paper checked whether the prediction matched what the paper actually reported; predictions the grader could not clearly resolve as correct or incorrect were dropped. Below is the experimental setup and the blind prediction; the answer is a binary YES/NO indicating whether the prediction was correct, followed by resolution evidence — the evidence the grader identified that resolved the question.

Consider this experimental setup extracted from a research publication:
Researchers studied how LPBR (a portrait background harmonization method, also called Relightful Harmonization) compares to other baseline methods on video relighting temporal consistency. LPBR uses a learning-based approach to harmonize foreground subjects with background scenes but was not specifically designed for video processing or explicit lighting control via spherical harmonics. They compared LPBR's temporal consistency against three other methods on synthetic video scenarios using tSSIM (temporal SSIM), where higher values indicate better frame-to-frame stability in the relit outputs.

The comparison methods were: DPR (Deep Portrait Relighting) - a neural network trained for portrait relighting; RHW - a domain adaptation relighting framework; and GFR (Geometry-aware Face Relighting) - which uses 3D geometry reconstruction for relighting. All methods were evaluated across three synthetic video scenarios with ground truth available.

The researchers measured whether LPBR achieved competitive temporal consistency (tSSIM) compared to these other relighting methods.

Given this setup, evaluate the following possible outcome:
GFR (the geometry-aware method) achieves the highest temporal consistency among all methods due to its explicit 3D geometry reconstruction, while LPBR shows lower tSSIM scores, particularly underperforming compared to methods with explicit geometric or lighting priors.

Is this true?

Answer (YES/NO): NO